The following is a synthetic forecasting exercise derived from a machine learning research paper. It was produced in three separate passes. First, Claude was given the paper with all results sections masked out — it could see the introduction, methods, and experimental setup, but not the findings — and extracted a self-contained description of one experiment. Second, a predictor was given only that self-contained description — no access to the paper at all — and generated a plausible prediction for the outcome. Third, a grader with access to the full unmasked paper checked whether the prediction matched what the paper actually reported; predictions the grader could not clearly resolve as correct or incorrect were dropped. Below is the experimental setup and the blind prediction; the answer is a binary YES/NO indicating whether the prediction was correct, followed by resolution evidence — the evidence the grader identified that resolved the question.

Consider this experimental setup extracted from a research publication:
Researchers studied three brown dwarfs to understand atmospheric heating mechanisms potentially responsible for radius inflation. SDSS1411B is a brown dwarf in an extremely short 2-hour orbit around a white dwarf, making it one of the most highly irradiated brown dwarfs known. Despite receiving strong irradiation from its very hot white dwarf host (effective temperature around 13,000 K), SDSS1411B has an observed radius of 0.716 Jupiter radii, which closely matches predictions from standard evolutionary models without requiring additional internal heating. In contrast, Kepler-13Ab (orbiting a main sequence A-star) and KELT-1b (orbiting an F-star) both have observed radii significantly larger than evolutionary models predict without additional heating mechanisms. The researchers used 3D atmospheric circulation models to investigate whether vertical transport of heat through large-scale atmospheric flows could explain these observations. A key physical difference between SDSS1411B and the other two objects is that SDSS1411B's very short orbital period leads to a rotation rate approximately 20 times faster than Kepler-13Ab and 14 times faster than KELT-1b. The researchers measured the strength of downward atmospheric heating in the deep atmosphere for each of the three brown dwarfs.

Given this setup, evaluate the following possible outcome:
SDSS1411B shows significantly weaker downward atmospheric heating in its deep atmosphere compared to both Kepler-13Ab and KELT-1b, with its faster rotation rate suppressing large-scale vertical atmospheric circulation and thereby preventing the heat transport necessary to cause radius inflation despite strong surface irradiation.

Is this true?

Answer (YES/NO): YES